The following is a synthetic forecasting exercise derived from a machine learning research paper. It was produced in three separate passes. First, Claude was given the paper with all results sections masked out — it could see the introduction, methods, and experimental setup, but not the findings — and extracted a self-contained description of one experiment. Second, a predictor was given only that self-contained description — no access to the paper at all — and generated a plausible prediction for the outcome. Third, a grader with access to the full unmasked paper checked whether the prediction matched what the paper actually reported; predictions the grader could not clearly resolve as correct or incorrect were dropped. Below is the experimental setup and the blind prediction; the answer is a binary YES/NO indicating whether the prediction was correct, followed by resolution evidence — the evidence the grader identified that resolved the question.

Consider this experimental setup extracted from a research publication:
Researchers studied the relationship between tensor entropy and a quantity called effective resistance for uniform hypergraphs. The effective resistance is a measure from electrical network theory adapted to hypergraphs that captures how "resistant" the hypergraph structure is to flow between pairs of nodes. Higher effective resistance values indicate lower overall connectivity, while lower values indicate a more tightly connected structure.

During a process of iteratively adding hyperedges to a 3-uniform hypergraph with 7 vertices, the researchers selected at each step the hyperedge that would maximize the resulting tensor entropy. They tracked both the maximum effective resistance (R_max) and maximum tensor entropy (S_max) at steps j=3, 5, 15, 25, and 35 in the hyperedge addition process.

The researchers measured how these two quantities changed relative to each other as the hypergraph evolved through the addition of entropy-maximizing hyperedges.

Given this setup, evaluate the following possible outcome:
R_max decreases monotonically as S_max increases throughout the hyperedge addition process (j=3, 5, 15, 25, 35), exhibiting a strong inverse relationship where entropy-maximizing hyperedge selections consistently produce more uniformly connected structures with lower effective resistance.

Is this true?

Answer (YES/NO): YES